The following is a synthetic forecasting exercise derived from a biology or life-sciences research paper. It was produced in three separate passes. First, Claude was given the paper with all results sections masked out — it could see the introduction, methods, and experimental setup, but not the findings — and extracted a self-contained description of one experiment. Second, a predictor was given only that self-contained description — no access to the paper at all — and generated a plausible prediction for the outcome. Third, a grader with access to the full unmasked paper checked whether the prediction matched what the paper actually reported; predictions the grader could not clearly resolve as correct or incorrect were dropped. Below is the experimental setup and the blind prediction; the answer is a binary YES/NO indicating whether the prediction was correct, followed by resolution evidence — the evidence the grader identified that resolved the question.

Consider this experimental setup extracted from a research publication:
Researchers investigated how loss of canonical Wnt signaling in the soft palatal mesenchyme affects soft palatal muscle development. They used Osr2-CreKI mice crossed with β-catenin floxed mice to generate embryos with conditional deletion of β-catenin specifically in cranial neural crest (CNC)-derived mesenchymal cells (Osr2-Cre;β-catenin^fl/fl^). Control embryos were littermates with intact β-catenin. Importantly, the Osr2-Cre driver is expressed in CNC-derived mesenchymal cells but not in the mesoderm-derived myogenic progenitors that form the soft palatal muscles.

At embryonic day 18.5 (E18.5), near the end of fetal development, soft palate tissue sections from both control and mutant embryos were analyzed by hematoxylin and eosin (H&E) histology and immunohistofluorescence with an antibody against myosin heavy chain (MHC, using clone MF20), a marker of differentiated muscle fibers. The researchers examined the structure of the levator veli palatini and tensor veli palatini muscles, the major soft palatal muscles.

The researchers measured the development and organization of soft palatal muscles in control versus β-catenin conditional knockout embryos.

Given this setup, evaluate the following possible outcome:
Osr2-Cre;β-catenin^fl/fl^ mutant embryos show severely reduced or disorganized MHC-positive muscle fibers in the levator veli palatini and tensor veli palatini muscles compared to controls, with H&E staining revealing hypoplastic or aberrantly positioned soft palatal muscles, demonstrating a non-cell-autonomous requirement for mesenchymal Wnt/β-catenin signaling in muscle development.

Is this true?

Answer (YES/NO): YES